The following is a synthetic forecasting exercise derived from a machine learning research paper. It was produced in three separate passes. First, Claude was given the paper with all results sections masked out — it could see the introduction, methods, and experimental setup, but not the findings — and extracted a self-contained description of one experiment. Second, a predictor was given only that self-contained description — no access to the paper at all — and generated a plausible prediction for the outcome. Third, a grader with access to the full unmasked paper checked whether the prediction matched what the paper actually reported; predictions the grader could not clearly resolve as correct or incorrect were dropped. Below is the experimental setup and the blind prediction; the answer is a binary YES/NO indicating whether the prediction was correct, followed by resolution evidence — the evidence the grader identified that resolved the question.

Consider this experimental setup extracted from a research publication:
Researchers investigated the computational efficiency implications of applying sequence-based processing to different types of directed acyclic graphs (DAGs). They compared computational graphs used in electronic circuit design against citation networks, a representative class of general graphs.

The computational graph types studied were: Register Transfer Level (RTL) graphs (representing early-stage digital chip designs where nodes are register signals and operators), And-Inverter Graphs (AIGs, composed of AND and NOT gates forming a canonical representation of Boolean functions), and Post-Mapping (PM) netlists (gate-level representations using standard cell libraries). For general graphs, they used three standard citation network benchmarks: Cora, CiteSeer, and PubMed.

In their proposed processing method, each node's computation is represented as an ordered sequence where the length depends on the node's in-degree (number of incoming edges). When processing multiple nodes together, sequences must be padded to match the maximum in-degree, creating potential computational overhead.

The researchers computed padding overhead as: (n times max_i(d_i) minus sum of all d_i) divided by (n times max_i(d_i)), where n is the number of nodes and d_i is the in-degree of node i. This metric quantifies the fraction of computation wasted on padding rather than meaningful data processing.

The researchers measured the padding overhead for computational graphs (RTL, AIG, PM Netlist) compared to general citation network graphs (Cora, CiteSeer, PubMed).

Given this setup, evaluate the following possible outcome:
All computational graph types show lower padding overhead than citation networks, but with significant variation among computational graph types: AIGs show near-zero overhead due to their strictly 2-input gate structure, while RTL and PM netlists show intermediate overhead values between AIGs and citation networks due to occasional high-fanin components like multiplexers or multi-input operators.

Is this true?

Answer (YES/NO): NO